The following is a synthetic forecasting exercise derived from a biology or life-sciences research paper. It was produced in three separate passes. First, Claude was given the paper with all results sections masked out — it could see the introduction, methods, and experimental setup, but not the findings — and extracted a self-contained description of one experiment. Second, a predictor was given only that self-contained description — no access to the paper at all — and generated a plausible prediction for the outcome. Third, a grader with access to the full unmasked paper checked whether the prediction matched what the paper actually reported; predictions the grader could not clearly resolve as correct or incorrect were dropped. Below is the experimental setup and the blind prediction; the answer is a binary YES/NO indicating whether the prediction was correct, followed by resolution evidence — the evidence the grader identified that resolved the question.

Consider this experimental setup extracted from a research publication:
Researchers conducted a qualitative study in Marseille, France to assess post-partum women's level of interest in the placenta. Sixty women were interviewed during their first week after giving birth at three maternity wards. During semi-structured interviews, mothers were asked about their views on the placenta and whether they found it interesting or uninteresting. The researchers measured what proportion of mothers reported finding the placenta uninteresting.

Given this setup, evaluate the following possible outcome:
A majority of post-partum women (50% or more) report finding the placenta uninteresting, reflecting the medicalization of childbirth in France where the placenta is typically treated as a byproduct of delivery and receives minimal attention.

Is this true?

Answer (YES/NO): NO